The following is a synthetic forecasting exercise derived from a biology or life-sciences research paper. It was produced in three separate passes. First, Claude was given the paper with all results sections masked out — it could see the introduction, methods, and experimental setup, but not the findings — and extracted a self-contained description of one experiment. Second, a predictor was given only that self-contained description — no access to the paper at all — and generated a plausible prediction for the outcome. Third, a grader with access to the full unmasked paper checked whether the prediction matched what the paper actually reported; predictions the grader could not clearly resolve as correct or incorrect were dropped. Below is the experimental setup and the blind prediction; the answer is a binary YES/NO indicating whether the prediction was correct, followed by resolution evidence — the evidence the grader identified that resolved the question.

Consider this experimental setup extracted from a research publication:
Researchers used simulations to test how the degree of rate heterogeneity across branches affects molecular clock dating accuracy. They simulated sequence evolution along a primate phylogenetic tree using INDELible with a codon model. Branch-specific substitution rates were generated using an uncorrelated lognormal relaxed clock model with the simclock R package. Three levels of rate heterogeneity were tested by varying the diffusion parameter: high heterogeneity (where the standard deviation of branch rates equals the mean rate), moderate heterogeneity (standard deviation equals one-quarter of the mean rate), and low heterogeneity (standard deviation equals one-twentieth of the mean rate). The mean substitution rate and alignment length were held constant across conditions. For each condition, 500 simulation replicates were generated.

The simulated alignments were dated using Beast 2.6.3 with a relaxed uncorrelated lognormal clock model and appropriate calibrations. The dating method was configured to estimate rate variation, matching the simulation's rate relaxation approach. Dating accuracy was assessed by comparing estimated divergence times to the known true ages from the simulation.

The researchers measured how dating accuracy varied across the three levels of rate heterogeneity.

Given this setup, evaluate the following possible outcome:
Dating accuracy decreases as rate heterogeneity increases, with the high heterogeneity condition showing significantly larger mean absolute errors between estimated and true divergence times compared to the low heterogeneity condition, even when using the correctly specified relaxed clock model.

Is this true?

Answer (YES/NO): YES